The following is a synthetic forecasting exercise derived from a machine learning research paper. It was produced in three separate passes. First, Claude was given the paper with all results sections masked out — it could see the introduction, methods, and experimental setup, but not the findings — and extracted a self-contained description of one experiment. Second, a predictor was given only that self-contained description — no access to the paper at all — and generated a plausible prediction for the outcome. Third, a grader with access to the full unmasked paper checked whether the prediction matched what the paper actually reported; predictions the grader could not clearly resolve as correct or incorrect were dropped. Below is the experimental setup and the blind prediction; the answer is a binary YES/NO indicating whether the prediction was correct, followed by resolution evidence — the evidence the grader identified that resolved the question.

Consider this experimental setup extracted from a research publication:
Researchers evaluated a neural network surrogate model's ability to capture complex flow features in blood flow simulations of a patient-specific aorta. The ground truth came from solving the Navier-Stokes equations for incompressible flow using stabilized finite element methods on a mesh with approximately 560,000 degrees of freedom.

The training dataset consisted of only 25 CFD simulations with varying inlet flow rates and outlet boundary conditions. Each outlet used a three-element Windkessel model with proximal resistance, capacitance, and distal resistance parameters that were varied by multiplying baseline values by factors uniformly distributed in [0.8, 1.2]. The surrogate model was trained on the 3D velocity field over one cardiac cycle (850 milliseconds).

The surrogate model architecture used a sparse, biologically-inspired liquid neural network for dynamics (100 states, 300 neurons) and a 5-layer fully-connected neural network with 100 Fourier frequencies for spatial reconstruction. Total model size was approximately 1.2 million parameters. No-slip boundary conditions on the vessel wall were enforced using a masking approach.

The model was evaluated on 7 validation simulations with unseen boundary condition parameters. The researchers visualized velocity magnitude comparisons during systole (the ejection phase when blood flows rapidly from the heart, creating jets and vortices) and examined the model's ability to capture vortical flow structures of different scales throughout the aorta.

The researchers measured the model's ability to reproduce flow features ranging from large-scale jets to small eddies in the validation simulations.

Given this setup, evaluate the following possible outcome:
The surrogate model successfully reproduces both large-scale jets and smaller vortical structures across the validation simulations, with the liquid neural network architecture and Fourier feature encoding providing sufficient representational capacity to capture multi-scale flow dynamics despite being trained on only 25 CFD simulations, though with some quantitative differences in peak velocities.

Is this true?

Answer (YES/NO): NO